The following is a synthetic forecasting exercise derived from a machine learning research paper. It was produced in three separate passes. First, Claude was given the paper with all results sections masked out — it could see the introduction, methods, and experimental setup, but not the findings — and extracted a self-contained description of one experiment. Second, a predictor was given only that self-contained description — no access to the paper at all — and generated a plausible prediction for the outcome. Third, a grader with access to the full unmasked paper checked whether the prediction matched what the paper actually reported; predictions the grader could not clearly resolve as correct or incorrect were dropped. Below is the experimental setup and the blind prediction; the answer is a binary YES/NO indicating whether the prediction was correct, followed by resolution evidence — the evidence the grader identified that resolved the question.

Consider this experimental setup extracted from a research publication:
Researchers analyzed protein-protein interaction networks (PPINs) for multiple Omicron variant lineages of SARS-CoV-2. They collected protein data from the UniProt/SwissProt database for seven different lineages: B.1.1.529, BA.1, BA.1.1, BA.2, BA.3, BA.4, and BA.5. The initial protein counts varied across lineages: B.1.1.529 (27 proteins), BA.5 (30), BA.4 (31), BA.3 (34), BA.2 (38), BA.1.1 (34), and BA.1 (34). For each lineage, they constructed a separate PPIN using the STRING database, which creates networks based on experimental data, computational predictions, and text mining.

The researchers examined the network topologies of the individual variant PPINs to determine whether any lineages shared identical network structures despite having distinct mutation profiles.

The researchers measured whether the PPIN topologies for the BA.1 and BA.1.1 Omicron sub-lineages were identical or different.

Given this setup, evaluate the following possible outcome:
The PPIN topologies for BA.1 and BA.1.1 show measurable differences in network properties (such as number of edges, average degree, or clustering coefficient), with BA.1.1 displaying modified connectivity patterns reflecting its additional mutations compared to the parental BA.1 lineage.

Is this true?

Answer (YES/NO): NO